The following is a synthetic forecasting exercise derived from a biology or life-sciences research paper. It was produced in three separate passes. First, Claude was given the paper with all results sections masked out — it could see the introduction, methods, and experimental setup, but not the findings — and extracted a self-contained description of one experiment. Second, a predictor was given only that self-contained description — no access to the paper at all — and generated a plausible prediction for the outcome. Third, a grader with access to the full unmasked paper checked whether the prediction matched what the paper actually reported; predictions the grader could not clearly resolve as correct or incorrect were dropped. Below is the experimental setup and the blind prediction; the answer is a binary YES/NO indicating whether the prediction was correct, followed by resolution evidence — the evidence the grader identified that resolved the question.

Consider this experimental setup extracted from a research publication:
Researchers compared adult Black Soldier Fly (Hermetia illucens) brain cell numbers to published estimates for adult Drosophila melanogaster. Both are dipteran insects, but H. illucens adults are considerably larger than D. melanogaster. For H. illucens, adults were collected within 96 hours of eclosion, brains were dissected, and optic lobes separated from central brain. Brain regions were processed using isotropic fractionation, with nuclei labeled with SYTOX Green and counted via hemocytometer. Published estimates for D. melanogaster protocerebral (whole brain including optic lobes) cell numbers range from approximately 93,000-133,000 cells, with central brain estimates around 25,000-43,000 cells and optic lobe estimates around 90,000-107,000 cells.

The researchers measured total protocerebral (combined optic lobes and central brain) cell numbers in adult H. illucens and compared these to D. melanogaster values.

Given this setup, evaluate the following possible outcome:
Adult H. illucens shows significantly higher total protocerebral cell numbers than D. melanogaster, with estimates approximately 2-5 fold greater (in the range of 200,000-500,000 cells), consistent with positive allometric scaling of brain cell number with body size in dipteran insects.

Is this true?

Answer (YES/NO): YES